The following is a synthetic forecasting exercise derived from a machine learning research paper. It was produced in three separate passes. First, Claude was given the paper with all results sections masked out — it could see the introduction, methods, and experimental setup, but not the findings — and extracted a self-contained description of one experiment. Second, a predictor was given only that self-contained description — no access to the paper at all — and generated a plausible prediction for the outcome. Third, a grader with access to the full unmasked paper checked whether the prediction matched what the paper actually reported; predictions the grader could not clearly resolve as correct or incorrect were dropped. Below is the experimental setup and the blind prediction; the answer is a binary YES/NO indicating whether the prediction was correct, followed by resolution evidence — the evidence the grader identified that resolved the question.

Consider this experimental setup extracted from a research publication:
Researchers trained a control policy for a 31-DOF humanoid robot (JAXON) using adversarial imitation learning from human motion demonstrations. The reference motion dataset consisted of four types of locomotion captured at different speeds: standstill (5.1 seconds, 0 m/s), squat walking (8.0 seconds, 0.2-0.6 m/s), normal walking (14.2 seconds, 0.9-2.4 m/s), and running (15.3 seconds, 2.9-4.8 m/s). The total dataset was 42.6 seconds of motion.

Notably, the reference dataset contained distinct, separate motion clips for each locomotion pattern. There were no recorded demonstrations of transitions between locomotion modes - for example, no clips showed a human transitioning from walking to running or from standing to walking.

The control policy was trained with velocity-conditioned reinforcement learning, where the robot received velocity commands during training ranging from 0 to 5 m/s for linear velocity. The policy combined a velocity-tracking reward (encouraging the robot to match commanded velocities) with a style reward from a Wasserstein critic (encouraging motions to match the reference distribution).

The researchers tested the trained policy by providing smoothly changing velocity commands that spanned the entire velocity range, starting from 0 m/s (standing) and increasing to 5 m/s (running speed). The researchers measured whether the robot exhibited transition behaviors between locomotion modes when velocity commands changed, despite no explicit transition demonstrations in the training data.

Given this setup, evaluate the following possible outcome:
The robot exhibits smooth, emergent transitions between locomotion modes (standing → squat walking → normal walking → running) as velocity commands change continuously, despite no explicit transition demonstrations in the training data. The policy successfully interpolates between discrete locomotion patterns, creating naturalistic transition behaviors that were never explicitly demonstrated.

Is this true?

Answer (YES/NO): YES